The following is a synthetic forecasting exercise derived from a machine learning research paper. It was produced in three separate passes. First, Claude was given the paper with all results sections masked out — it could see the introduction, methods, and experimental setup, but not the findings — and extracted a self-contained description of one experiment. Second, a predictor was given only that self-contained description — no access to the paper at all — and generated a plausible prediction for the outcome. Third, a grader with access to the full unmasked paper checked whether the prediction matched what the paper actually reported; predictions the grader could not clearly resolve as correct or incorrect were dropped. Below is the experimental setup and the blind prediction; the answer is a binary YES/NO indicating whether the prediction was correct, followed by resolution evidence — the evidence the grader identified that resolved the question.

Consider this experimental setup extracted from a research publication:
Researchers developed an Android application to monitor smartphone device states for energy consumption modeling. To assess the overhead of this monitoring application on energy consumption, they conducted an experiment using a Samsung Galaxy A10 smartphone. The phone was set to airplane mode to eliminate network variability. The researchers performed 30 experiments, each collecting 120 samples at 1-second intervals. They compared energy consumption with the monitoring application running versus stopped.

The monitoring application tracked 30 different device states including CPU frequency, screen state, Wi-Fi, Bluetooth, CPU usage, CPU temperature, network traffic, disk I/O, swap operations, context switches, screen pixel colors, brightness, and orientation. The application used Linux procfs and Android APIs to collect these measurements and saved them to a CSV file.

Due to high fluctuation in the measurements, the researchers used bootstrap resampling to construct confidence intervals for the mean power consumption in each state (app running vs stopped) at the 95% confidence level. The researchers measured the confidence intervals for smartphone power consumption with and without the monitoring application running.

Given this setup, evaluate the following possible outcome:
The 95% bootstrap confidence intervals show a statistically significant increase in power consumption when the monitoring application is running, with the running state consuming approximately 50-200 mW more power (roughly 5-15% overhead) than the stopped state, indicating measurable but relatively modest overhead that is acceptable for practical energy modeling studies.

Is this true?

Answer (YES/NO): NO